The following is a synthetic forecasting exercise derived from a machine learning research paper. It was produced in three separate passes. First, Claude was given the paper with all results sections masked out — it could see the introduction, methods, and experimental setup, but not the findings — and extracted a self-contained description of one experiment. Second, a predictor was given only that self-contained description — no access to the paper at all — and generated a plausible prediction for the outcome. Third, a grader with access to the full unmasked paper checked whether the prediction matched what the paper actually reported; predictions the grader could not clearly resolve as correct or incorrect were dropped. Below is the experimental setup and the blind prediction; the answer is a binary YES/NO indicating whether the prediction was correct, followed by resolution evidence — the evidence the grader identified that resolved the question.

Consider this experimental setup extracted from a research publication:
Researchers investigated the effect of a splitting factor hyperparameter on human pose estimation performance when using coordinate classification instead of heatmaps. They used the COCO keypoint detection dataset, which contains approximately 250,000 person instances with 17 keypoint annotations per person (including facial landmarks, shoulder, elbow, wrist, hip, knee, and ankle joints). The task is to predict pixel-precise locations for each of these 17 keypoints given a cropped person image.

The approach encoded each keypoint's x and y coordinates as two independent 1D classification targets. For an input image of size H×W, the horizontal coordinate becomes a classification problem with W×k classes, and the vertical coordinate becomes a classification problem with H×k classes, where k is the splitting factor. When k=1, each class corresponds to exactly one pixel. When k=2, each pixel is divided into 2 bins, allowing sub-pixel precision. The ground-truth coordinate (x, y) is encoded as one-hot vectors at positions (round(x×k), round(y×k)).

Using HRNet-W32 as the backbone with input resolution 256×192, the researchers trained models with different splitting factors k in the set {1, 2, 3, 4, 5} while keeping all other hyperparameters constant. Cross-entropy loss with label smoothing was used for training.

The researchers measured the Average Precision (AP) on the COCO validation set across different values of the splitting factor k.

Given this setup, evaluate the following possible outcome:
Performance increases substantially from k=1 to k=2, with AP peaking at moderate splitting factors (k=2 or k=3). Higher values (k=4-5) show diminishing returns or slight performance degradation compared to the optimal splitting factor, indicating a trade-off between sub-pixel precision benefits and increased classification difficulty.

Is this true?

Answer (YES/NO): YES